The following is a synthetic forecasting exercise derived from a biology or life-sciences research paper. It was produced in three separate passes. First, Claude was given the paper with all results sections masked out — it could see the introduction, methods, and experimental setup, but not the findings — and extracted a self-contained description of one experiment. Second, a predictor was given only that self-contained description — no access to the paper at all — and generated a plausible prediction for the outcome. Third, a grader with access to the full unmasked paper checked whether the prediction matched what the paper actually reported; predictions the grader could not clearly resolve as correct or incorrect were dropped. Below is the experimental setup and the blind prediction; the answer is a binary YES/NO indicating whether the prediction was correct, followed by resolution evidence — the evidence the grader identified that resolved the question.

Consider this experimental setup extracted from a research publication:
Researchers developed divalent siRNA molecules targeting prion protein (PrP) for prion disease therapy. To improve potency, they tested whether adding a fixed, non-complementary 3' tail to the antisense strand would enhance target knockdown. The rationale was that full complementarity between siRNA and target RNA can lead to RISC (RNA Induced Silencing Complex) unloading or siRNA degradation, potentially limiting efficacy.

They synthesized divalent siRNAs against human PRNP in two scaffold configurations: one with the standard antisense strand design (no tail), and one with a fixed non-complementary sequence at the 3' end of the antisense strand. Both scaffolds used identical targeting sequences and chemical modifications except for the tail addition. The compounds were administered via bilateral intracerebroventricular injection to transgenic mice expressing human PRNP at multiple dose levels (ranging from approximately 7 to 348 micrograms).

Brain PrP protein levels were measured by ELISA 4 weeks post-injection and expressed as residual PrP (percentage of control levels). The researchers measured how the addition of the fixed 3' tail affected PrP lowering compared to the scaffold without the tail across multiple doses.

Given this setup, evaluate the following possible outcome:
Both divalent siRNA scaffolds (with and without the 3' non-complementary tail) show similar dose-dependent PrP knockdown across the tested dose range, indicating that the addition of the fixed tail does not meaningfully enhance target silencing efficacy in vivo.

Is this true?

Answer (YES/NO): NO